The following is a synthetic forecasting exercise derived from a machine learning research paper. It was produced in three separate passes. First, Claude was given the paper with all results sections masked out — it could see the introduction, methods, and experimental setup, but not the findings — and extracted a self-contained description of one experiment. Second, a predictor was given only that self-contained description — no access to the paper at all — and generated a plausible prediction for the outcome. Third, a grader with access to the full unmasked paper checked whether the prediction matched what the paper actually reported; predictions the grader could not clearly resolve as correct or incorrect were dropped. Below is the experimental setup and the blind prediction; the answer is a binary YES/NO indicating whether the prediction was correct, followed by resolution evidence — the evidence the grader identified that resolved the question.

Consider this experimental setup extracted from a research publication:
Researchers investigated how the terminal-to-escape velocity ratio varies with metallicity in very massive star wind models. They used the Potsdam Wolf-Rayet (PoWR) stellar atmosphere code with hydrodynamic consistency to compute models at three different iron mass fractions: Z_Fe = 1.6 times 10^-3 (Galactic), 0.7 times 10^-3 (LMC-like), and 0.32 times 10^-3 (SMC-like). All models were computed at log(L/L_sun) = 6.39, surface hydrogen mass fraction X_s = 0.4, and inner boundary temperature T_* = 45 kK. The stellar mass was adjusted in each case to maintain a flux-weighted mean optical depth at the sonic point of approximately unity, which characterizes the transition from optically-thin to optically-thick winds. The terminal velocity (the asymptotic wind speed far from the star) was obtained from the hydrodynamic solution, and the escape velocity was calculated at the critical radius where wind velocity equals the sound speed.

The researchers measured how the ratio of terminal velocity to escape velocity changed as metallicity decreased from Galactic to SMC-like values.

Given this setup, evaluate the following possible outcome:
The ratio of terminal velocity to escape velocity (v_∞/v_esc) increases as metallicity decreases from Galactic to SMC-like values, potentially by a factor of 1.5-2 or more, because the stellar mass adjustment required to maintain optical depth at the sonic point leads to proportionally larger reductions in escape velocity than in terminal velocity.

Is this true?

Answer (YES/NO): NO